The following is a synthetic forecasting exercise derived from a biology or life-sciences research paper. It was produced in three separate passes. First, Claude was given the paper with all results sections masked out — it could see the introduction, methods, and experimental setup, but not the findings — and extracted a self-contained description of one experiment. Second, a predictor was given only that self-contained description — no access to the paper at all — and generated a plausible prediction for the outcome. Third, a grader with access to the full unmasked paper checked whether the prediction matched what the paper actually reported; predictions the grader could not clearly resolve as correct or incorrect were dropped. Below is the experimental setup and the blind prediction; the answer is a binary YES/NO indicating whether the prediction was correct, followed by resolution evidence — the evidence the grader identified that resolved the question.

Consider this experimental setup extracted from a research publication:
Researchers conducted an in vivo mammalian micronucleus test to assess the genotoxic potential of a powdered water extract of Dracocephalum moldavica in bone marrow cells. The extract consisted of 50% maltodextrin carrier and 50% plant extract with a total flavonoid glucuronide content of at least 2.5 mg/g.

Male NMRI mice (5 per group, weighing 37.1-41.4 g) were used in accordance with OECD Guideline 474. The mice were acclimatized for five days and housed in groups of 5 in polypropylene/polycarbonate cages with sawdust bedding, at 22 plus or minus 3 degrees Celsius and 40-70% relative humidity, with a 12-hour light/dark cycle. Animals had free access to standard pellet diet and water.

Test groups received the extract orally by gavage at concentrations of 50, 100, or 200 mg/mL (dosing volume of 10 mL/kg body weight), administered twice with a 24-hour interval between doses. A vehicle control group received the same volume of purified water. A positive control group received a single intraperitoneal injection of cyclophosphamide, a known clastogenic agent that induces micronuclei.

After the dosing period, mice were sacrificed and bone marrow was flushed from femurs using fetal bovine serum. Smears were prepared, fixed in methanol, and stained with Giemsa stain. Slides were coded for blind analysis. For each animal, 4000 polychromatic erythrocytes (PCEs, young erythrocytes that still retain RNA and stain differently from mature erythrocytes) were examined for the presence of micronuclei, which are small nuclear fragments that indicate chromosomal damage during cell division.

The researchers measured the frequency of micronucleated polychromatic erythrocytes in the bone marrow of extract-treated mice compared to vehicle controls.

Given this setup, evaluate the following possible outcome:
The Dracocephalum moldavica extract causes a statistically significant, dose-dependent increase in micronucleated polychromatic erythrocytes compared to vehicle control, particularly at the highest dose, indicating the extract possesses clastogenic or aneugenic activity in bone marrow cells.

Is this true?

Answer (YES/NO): NO